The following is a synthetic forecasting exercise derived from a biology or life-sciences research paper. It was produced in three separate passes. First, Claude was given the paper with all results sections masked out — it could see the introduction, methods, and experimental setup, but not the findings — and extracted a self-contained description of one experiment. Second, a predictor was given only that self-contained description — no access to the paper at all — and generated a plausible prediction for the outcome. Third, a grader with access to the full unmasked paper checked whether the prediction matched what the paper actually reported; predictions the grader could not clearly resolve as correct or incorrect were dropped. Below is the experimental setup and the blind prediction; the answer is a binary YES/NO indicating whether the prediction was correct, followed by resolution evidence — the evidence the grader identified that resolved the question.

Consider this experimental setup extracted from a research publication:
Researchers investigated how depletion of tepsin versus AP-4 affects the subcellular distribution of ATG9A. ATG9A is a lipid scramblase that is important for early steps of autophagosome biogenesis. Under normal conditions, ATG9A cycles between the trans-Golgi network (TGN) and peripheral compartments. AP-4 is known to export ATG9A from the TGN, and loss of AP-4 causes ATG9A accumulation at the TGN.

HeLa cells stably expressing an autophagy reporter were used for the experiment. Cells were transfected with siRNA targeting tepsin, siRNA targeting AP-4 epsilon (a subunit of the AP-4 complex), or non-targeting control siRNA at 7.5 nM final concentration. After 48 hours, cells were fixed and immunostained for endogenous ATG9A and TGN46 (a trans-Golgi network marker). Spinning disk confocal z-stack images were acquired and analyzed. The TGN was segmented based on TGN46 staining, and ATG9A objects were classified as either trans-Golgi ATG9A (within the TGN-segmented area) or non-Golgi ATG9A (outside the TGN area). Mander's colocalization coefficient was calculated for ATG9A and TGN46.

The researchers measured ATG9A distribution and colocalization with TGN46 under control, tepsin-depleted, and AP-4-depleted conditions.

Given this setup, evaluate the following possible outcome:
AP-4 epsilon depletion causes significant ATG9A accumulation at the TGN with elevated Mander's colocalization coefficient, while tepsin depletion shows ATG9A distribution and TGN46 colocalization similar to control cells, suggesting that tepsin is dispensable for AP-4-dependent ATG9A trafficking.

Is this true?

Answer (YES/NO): NO